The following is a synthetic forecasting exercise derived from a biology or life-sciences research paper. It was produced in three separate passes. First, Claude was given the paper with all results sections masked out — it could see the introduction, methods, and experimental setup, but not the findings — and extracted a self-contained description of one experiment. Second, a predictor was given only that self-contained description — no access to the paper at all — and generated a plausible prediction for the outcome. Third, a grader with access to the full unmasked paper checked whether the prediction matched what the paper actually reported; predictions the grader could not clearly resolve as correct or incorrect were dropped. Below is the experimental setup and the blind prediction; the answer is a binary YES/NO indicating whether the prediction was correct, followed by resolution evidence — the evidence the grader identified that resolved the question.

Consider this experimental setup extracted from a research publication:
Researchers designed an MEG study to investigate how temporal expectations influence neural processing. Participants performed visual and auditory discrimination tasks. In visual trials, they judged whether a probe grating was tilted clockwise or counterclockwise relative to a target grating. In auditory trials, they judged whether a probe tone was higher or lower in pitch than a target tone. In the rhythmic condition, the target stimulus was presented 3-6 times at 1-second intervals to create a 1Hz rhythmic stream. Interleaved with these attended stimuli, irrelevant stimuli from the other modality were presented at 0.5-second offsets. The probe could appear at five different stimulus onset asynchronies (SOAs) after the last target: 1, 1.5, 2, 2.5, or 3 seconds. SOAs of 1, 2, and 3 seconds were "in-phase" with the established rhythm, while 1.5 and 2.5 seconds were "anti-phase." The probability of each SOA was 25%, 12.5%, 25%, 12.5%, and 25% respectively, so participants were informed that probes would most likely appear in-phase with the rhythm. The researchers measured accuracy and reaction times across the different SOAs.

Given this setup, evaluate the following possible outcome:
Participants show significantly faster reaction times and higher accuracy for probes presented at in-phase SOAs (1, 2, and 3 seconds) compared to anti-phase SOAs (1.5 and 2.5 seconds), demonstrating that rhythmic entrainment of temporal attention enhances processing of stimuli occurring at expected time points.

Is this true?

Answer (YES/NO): NO